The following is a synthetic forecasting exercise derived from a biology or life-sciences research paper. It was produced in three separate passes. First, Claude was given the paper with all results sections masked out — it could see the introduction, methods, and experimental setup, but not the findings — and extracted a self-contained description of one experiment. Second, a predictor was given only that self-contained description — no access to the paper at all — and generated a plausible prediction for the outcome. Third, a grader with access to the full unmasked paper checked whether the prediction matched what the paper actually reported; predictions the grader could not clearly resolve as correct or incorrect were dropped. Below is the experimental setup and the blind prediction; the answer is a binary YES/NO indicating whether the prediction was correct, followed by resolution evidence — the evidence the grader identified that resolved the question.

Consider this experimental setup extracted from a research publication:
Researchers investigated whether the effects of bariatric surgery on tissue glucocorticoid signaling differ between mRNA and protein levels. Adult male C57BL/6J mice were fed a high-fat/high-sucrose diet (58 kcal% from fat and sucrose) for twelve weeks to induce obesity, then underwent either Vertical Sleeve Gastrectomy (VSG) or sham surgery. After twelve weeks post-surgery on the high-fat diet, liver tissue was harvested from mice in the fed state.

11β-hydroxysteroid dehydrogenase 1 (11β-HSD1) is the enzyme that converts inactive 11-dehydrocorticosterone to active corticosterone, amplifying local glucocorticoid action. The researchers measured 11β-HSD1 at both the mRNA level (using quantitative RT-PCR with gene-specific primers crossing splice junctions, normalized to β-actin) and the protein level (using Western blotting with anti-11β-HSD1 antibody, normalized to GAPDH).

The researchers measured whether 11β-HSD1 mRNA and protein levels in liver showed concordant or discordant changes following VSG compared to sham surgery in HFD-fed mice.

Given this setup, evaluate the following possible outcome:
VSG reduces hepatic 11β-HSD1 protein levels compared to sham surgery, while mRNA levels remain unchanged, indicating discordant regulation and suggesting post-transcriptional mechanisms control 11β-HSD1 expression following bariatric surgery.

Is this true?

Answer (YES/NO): NO